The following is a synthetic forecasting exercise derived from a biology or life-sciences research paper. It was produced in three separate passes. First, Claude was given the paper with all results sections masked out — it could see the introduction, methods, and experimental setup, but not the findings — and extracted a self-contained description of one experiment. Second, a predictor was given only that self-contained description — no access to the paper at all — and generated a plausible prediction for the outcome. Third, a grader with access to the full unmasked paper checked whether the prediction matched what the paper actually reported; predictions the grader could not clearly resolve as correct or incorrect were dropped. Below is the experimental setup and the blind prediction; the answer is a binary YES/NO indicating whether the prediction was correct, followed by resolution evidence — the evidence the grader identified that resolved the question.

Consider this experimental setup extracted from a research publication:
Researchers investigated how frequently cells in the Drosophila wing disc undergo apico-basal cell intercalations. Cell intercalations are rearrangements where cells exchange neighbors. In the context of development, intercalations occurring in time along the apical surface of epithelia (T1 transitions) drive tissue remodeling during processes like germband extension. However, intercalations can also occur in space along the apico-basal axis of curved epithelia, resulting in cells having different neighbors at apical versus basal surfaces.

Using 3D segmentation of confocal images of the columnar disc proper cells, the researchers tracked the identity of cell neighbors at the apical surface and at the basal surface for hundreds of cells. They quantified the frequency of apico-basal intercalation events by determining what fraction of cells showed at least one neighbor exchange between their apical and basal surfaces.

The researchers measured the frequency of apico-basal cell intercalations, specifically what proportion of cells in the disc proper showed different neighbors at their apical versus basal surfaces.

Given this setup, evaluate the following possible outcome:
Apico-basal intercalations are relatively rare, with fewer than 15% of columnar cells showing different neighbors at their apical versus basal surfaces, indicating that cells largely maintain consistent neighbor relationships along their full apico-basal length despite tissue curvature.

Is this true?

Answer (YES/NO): NO